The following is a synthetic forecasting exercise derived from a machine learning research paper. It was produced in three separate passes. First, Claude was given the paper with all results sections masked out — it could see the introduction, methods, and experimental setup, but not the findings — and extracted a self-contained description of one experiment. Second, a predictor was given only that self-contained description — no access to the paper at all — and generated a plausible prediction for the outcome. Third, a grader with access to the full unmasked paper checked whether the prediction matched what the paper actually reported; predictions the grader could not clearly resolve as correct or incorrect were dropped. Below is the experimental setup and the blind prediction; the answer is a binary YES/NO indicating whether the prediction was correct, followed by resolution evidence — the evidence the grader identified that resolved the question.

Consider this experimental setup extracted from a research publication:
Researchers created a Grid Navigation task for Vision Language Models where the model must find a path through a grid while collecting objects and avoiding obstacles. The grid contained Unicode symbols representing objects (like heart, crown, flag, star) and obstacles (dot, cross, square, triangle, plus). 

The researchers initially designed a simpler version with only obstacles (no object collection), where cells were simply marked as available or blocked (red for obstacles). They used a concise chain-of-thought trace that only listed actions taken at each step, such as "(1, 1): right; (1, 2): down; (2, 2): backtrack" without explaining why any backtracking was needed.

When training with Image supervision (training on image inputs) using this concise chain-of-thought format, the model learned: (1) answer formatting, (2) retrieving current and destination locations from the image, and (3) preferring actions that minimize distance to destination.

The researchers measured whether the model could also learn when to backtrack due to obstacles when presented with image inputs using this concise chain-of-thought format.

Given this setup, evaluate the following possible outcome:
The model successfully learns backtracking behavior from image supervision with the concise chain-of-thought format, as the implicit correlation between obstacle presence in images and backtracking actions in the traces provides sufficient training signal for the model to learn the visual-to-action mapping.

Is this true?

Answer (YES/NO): NO